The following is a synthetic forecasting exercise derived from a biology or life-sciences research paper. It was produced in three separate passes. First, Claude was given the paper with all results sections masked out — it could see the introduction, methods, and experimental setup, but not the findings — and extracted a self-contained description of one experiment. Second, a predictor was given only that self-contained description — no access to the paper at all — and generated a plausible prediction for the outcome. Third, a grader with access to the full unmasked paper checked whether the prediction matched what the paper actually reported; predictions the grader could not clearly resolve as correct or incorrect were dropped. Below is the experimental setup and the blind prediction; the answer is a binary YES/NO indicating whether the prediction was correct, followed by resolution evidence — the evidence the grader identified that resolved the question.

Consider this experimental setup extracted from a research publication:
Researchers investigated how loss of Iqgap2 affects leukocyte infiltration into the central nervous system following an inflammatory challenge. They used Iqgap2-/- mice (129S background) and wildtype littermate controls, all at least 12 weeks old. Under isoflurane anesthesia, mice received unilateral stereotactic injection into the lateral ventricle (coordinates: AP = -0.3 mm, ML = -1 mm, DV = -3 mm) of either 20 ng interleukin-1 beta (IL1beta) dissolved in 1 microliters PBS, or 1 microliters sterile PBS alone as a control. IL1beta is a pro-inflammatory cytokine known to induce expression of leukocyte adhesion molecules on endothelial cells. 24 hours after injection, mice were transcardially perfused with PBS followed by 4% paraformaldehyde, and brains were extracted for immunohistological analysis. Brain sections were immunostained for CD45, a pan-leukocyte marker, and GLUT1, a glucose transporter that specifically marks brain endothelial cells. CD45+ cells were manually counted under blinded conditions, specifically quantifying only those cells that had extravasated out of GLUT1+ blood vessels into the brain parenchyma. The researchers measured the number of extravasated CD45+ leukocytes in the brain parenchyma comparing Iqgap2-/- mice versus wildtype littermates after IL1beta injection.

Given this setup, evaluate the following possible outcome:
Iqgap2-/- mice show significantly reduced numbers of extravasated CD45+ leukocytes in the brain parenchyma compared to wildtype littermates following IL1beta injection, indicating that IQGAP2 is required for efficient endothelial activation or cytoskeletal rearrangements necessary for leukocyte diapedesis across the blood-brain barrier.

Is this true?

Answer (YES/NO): NO